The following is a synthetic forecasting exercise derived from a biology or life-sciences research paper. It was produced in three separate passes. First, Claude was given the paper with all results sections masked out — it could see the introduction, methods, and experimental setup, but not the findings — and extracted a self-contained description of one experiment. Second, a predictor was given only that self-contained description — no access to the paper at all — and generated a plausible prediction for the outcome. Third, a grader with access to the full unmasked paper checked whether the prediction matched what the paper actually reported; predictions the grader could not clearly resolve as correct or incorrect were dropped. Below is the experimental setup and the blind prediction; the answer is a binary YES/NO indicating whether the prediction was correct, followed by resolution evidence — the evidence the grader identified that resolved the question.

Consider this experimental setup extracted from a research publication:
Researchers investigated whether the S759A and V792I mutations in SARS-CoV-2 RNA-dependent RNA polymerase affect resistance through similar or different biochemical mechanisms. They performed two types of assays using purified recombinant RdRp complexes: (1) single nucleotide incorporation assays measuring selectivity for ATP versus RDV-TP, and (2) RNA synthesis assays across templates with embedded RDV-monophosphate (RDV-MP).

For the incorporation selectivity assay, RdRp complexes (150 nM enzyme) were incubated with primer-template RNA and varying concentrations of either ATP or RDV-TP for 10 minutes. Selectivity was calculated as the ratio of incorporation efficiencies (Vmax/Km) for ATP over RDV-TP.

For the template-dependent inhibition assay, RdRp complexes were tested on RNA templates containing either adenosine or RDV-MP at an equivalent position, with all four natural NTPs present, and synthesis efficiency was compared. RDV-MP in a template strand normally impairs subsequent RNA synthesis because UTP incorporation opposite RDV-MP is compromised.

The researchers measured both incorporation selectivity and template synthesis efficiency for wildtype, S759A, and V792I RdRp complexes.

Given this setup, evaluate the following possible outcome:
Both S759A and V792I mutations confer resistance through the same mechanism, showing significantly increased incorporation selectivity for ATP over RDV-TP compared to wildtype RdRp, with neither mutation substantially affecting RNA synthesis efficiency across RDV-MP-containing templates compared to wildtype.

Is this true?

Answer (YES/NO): NO